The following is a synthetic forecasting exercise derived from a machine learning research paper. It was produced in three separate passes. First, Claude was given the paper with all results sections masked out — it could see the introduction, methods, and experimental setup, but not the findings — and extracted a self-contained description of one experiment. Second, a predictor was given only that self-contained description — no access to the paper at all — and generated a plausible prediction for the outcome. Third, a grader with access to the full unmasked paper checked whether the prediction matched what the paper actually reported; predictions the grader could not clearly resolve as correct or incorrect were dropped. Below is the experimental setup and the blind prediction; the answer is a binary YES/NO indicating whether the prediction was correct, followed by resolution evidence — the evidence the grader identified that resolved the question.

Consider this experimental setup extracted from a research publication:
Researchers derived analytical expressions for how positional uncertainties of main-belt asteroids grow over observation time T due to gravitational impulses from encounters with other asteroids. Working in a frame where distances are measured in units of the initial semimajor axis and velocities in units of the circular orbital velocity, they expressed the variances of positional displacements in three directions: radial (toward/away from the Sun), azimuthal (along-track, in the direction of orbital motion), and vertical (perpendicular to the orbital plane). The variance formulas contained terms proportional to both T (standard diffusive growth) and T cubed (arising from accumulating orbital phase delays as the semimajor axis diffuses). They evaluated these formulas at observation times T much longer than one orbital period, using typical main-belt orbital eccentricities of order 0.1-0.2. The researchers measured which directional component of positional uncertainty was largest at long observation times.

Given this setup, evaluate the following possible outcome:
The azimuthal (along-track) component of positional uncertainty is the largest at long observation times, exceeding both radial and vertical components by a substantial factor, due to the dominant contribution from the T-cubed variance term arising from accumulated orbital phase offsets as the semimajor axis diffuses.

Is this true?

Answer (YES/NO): YES